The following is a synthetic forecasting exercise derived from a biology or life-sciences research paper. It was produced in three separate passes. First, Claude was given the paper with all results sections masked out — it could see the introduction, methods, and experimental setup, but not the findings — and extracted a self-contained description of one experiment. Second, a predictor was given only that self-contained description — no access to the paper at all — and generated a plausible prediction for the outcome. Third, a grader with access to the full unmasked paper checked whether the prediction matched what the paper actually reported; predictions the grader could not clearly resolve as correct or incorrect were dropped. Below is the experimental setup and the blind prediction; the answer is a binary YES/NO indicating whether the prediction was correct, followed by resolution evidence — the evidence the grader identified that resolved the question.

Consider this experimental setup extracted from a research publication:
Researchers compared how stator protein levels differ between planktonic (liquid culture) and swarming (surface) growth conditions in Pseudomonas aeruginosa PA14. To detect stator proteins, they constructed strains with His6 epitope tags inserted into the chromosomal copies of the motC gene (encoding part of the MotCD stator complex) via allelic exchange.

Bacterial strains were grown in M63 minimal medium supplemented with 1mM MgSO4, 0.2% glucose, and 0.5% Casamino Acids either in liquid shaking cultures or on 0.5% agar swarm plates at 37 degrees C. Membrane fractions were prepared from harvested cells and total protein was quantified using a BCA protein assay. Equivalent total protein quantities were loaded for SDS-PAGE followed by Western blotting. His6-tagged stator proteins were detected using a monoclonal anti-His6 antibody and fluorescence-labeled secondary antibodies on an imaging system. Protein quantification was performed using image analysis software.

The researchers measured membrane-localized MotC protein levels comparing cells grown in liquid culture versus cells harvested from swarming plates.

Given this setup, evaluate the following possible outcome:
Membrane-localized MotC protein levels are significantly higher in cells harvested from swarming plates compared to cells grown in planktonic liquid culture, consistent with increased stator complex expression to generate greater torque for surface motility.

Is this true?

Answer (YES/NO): NO